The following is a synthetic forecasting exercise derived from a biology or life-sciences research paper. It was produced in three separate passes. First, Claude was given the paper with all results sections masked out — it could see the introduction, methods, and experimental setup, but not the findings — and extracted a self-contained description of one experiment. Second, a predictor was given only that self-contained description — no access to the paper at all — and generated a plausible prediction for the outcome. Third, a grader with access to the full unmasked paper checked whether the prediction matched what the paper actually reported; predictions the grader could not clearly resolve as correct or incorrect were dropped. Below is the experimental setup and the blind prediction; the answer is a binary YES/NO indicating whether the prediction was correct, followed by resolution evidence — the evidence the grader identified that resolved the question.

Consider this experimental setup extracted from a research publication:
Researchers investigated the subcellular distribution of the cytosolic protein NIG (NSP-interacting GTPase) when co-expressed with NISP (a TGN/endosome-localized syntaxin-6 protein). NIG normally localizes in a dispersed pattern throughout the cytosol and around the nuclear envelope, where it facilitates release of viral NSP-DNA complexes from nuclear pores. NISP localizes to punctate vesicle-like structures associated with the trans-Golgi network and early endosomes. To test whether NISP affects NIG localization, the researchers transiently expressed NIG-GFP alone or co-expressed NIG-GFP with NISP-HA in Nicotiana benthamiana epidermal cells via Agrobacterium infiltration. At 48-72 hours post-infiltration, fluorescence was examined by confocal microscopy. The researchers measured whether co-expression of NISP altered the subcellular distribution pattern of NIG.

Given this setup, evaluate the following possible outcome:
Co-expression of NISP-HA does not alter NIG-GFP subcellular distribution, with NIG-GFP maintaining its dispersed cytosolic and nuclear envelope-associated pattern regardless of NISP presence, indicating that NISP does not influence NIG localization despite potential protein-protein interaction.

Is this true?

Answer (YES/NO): NO